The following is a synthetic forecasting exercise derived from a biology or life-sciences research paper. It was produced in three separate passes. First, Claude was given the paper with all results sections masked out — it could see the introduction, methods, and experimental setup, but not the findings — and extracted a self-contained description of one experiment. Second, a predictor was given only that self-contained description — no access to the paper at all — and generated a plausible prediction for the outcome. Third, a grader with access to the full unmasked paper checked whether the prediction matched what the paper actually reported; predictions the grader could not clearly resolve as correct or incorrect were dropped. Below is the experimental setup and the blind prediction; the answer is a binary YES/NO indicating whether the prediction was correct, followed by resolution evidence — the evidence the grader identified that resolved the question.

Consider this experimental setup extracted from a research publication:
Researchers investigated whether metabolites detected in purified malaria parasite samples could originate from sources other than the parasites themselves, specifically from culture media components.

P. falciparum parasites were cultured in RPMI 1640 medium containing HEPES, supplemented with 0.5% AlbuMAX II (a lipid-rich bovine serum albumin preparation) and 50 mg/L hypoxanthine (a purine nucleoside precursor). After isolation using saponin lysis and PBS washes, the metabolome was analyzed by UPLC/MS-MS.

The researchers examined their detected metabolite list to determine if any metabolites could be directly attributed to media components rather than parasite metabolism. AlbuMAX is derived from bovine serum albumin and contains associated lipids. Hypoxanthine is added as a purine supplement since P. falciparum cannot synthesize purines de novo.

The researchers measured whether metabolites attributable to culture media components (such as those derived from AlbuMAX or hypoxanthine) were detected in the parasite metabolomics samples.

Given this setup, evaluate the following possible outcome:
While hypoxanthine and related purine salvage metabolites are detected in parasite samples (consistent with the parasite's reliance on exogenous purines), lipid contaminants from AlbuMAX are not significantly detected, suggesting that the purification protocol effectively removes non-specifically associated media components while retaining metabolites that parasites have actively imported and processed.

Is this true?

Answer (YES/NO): NO